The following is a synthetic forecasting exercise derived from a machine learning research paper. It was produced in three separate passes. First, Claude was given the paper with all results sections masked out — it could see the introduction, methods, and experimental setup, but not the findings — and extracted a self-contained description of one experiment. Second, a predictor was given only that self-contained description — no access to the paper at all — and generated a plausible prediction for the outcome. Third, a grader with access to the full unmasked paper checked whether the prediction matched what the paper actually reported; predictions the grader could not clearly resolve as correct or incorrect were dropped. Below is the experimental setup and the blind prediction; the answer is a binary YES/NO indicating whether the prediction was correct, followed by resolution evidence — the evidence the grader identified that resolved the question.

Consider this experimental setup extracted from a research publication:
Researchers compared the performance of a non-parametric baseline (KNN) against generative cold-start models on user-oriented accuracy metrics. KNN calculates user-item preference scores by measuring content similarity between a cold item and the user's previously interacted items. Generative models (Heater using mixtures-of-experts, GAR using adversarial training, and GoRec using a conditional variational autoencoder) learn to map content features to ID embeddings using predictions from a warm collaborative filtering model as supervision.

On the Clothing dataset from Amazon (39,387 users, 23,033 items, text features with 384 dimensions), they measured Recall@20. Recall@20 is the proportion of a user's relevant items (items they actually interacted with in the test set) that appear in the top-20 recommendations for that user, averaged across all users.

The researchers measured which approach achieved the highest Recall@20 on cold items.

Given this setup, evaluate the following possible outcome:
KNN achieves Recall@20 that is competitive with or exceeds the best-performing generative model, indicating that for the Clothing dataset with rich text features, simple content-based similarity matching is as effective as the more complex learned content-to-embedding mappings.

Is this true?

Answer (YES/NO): YES